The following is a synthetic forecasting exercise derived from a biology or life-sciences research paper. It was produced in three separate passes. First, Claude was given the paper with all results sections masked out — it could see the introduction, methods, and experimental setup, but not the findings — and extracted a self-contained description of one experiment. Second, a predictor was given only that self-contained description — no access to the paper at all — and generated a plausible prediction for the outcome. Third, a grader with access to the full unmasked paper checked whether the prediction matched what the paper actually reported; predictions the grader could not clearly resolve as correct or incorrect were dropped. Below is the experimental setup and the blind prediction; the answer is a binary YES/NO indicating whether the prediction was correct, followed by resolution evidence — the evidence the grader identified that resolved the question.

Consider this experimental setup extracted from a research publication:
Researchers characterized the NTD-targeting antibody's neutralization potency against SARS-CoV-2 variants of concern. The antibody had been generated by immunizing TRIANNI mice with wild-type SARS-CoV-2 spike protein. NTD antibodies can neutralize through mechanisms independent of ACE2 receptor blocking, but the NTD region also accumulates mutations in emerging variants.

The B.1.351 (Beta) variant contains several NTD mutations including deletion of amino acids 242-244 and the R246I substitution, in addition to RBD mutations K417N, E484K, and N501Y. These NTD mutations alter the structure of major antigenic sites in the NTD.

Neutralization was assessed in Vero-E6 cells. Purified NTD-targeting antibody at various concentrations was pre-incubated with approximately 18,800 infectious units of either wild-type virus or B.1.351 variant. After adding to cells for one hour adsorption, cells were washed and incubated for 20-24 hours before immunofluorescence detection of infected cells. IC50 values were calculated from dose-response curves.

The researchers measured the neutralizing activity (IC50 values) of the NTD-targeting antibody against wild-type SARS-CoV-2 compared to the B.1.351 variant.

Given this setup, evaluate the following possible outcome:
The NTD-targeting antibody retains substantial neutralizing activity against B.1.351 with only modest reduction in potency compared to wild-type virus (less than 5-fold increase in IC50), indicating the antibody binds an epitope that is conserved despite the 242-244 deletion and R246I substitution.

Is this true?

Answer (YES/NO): NO